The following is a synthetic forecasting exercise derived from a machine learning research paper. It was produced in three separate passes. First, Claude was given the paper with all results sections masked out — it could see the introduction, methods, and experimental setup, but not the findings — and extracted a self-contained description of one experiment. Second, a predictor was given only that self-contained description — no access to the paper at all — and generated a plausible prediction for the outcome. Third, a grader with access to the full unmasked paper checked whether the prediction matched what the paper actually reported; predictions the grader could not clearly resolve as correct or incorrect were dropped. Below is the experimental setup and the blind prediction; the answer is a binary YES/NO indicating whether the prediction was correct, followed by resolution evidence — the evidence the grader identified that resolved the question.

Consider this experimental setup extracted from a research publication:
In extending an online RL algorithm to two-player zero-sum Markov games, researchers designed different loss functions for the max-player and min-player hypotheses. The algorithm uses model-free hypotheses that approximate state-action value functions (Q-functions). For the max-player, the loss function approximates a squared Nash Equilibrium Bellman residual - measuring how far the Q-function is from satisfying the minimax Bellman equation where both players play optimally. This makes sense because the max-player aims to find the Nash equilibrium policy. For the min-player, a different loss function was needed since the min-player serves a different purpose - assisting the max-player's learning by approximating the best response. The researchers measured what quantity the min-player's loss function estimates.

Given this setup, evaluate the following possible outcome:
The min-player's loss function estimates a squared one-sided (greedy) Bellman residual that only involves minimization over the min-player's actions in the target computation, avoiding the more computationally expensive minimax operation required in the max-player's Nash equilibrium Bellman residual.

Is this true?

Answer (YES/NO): YES